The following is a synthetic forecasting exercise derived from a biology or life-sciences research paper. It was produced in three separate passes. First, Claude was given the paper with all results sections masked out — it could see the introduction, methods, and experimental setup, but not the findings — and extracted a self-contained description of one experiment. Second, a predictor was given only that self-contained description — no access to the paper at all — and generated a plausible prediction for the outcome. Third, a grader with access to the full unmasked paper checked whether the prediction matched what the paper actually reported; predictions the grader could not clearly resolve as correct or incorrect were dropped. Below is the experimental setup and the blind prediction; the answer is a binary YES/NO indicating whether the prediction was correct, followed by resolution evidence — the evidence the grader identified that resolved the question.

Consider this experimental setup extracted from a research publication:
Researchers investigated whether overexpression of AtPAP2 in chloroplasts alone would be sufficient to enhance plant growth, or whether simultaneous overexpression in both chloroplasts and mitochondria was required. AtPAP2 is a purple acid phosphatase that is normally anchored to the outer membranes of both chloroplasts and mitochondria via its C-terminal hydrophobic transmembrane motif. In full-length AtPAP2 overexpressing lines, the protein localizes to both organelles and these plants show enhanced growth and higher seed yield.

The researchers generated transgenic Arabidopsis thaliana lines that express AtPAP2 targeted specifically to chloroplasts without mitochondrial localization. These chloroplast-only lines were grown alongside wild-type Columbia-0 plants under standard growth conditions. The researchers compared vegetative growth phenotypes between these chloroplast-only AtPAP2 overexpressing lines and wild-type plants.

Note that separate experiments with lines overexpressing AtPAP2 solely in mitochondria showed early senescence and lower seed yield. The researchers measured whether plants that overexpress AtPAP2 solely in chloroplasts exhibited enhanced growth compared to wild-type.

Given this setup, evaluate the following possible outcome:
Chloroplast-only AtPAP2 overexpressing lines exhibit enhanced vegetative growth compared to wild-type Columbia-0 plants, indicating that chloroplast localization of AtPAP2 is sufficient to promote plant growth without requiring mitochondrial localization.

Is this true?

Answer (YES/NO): NO